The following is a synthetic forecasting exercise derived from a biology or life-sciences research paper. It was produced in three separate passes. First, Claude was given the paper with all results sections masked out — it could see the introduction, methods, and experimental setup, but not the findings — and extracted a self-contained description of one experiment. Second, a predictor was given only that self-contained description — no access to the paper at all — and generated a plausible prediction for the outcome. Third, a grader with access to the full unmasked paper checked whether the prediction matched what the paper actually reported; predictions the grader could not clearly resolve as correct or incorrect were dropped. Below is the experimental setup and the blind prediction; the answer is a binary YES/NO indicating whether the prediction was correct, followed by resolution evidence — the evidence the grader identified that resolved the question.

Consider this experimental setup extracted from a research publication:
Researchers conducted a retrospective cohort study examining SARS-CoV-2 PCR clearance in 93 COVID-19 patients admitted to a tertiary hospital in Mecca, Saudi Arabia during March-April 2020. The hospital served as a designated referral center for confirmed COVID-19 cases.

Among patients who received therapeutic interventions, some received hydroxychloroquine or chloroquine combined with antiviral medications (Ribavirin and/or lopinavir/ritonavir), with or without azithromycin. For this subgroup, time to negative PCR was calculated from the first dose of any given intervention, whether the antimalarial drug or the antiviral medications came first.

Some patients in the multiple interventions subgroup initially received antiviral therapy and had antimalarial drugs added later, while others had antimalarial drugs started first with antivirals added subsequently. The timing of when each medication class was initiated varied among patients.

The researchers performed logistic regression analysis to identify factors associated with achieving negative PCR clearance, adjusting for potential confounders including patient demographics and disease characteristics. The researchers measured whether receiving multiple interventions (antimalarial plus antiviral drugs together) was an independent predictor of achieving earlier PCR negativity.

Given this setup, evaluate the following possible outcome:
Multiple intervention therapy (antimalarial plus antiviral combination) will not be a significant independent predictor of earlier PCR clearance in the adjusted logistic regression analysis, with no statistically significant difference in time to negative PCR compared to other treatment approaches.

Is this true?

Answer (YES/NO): NO